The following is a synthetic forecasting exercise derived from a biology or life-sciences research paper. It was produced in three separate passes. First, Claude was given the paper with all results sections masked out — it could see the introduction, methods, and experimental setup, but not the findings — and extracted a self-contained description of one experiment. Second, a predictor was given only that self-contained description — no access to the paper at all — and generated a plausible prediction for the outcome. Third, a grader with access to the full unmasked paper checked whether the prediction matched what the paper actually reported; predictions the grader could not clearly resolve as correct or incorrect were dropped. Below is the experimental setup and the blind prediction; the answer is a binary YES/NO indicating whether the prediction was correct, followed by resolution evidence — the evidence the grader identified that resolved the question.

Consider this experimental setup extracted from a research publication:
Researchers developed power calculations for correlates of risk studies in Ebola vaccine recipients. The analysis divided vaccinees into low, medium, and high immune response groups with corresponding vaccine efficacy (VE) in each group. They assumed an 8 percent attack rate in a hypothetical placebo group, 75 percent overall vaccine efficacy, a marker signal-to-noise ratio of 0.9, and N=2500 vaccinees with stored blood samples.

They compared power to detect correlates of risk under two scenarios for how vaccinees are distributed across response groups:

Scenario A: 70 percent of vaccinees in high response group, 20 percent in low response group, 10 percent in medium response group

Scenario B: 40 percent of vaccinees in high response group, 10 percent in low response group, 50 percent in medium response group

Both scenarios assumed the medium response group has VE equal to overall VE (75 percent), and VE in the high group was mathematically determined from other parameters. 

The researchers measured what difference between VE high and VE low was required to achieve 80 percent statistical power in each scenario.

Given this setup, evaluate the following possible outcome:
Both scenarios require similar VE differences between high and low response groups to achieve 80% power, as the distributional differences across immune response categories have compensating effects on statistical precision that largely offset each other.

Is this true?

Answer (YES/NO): NO